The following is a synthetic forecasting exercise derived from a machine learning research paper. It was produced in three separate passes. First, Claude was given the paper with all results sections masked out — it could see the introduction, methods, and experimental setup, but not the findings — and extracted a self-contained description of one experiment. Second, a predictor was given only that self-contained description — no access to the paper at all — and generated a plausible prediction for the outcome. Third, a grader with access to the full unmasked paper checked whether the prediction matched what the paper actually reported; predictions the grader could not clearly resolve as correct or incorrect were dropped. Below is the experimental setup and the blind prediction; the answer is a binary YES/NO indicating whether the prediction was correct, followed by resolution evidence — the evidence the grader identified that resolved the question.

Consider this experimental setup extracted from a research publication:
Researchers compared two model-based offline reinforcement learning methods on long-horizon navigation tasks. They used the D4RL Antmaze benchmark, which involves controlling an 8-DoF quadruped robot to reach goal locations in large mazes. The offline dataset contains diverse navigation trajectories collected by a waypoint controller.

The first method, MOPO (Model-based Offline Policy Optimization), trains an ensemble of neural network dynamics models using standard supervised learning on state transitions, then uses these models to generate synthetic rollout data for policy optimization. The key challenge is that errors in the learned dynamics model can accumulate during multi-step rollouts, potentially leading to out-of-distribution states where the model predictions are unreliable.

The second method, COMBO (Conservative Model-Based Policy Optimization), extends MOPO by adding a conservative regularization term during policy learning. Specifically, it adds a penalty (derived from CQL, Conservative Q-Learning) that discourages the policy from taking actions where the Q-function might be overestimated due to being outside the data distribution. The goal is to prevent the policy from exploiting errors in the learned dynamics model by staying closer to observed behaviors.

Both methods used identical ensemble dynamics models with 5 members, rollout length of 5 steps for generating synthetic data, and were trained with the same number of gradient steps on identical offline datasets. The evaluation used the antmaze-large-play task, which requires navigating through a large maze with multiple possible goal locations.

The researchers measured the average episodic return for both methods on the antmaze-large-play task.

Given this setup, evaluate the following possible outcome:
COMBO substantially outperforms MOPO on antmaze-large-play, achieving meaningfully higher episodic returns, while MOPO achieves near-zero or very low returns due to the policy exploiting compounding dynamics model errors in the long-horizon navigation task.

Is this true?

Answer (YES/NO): NO